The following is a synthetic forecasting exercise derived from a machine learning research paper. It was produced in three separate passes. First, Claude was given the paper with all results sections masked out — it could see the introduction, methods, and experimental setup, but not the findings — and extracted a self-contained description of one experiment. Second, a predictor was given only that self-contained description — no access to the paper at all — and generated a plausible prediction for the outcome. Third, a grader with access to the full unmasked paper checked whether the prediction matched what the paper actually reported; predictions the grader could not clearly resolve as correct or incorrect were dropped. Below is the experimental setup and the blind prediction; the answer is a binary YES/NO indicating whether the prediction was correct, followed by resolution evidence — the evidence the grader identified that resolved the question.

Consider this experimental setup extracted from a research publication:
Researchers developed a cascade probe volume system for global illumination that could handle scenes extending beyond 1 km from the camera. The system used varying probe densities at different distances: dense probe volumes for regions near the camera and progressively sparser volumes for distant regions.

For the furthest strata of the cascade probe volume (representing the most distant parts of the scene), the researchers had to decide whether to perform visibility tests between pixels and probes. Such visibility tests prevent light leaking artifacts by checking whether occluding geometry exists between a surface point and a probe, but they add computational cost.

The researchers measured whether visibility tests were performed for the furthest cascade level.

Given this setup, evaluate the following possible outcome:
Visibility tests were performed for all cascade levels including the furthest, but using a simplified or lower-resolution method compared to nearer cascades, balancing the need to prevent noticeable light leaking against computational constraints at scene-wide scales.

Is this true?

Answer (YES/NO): NO